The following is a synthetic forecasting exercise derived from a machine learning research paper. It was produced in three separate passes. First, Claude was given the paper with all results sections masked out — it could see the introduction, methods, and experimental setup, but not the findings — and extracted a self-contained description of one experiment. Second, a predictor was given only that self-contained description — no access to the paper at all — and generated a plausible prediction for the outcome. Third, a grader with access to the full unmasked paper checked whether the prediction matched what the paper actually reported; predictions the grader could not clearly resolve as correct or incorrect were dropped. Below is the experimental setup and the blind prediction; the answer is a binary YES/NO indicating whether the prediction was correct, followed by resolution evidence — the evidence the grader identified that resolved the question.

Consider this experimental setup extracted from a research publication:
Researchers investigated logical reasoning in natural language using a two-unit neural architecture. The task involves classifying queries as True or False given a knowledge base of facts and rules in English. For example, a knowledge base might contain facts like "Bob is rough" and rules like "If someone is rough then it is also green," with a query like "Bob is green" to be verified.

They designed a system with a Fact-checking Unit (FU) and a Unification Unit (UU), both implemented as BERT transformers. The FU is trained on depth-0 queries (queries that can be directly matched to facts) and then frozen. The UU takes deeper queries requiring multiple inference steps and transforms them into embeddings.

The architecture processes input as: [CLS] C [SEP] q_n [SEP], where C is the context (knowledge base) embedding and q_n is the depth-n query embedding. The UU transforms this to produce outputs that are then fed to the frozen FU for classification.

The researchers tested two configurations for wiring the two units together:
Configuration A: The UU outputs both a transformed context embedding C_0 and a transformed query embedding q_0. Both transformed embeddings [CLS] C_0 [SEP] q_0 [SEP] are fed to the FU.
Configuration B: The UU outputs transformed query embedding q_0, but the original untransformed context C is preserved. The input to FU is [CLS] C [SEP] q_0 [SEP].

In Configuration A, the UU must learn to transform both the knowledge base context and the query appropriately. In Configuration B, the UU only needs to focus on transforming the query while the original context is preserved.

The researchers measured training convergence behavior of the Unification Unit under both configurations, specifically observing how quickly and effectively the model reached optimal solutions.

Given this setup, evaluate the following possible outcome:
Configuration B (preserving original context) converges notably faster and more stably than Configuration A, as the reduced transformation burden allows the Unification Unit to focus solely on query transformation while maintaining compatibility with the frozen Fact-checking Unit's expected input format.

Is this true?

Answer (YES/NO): YES